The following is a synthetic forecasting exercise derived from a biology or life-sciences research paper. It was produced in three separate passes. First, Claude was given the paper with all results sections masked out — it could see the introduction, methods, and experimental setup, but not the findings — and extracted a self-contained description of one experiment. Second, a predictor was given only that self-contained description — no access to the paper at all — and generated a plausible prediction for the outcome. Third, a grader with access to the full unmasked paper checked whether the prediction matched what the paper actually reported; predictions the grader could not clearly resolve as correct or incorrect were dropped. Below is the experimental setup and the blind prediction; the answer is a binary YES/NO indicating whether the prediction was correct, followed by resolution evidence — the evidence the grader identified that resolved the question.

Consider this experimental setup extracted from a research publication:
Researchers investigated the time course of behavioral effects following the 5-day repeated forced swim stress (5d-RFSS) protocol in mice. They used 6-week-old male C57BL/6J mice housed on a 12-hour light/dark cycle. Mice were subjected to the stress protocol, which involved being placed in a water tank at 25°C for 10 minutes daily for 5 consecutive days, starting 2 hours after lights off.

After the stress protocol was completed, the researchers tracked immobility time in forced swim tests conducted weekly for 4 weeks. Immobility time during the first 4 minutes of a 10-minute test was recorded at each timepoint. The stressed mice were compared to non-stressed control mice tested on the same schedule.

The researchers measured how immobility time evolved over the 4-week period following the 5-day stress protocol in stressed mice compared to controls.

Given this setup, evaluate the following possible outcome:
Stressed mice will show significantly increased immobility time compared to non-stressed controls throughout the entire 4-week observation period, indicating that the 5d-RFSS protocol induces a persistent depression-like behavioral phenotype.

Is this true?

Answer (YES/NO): YES